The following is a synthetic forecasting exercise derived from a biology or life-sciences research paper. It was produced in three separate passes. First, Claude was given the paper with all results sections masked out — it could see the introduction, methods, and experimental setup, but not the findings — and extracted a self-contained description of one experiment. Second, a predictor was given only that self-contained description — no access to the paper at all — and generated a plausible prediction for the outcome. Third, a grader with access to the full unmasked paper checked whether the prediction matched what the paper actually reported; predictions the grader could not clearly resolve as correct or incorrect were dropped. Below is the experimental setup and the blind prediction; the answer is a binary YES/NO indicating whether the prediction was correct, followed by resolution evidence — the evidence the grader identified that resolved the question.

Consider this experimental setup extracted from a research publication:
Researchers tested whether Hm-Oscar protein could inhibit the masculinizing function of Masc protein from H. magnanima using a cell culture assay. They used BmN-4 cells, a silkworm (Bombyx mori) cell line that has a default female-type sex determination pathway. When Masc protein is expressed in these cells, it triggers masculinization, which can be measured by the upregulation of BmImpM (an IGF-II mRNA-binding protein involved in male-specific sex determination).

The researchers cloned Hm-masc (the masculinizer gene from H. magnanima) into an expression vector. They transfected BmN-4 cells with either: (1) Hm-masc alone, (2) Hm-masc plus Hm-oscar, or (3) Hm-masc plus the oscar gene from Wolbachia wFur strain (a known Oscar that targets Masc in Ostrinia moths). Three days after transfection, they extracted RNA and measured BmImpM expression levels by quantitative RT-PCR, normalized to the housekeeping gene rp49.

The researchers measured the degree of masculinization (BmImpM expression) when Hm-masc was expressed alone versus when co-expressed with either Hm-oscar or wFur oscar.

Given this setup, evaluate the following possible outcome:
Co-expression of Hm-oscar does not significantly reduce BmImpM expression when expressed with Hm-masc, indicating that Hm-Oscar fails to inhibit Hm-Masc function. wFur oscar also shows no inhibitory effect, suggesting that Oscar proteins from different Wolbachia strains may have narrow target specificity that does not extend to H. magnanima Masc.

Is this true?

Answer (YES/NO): NO